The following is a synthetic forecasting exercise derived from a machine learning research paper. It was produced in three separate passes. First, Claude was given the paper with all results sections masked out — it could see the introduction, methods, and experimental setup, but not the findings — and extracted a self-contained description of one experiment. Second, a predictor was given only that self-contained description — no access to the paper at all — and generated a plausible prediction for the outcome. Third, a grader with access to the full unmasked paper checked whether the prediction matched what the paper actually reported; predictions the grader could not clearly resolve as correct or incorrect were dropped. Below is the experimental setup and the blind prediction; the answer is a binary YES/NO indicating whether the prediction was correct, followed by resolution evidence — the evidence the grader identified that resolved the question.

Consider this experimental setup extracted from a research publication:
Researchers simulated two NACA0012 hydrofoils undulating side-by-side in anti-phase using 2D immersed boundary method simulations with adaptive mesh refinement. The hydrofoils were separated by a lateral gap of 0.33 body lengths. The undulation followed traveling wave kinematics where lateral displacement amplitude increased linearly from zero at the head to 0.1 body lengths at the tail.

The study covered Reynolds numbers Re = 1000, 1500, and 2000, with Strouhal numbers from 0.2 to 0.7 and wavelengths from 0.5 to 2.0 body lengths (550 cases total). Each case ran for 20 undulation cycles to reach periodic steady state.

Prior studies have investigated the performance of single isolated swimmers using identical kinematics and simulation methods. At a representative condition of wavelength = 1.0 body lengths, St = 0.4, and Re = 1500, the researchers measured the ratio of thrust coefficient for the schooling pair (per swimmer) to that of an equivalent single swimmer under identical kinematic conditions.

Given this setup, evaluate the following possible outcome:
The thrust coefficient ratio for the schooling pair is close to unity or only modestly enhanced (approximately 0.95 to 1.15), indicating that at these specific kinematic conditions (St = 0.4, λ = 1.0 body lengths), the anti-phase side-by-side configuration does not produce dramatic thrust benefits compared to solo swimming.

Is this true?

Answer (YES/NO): NO